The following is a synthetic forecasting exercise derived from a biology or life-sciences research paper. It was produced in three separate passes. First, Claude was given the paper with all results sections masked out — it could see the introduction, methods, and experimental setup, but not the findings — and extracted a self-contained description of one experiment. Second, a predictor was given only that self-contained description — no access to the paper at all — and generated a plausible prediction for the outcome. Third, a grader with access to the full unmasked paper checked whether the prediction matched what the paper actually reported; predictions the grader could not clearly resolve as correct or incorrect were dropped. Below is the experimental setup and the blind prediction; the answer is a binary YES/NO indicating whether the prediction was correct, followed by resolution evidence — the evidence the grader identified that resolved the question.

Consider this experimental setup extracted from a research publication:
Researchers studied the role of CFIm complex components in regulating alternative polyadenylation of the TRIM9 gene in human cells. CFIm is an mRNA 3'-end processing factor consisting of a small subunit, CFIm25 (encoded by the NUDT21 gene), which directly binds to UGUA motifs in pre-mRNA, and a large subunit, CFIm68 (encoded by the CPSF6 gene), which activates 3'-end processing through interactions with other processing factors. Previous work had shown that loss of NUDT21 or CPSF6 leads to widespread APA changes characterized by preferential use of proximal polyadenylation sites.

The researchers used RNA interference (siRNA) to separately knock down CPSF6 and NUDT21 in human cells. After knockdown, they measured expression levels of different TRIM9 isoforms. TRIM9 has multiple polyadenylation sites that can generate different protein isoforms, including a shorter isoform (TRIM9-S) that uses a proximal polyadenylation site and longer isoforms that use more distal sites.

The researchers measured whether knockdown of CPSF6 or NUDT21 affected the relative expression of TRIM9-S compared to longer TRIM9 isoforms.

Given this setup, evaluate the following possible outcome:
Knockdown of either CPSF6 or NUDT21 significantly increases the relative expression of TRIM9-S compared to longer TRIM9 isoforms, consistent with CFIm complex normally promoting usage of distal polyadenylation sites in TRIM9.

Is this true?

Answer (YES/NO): NO